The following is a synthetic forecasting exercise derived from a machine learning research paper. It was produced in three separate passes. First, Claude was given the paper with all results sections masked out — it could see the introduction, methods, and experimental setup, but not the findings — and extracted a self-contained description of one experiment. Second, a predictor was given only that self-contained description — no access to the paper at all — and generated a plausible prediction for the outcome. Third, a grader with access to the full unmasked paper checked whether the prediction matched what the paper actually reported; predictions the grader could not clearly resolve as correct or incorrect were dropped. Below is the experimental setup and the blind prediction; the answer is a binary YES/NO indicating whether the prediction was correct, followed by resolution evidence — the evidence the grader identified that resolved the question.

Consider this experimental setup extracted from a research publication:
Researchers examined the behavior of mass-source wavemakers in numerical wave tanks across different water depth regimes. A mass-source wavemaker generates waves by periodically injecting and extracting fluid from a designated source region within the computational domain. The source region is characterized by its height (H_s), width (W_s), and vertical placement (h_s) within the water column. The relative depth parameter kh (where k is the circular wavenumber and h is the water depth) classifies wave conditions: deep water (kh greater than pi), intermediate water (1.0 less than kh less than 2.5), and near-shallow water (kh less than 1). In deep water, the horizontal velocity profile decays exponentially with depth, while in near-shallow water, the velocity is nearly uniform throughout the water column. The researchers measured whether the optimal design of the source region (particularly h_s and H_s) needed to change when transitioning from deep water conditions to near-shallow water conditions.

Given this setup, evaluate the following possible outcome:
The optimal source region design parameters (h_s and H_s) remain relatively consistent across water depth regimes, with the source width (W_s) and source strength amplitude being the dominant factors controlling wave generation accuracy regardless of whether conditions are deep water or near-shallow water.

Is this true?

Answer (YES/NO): NO